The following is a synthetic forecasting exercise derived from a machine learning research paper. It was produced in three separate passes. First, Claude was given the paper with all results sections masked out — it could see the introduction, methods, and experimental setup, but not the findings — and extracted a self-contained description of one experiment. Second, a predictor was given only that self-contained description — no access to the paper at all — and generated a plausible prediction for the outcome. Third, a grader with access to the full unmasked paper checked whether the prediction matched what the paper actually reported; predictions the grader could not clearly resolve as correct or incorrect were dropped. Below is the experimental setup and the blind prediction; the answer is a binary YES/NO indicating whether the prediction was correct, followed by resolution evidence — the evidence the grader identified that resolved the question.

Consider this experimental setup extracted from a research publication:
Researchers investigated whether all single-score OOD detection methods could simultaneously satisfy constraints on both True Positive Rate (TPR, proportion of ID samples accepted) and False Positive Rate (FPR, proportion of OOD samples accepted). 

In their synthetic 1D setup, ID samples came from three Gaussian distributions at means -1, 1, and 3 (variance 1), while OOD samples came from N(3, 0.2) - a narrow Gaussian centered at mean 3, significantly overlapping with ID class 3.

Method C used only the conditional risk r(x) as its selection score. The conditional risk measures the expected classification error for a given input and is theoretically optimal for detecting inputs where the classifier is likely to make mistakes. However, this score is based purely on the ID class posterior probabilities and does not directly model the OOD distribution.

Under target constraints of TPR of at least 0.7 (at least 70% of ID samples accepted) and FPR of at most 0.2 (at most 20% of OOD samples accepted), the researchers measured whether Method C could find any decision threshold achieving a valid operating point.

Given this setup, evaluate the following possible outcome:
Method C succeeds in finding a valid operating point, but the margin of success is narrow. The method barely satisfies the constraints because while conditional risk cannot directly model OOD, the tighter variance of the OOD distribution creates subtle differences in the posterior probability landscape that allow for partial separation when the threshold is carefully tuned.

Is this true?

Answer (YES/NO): NO